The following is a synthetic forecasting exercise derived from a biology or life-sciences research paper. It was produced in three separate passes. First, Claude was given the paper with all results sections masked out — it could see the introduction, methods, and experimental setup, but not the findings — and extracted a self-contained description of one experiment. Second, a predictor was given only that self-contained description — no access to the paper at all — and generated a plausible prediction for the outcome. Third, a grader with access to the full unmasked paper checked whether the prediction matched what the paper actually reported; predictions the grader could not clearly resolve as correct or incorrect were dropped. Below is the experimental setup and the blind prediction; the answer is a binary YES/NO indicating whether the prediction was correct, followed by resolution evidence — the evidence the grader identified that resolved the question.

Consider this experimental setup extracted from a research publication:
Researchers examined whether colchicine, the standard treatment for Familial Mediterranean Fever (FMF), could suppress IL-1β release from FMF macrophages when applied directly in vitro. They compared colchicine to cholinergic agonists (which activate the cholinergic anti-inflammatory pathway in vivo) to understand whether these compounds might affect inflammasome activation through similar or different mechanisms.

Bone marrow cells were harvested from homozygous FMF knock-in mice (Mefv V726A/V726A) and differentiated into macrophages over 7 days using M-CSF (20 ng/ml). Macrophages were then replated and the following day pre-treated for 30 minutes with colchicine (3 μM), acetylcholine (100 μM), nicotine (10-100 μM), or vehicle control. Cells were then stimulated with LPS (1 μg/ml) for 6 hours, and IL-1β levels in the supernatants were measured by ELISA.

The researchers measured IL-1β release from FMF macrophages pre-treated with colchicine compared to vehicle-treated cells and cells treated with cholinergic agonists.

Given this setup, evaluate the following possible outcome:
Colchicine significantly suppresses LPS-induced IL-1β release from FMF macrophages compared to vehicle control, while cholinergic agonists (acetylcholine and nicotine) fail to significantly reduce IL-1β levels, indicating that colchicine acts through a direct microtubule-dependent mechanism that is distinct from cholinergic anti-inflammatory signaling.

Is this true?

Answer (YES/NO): YES